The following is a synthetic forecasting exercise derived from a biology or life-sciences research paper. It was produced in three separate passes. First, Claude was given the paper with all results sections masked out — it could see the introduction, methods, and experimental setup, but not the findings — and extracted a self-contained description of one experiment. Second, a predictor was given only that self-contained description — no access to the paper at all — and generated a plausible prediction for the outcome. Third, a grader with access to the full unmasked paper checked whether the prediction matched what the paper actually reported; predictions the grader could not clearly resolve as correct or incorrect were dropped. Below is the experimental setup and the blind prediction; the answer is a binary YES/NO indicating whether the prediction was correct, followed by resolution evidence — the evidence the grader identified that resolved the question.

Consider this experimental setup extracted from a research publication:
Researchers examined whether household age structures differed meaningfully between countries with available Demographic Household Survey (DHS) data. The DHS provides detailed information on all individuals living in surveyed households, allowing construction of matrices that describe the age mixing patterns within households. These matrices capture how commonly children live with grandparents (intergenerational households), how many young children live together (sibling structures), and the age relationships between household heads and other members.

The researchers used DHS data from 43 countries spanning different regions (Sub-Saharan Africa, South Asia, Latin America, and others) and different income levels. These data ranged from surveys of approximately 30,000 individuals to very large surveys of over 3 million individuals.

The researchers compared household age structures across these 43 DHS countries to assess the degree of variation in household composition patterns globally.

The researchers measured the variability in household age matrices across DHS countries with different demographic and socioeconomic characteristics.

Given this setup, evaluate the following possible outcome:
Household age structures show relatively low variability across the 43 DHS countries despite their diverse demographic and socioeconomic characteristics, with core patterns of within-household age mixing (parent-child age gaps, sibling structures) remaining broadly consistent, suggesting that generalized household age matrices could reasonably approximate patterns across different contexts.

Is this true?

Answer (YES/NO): NO